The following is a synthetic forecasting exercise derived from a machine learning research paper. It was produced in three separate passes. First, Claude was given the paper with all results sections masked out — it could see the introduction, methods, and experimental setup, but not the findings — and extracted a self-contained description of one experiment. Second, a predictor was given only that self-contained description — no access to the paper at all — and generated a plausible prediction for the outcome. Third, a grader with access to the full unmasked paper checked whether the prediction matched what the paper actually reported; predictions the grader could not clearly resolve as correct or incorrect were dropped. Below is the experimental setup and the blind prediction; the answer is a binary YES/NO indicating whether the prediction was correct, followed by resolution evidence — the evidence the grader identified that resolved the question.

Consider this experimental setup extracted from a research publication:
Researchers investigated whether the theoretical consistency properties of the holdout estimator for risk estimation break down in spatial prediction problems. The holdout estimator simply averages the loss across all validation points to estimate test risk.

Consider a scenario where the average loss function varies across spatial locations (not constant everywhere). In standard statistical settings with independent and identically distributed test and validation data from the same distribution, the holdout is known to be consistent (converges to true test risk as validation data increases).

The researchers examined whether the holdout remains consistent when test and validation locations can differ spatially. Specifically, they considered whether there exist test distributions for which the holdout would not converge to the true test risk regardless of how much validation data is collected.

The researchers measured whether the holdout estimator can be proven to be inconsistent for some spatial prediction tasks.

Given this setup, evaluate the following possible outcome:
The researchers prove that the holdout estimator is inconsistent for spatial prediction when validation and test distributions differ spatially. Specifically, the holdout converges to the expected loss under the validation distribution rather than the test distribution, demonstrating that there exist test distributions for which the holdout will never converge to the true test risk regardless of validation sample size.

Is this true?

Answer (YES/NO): YES